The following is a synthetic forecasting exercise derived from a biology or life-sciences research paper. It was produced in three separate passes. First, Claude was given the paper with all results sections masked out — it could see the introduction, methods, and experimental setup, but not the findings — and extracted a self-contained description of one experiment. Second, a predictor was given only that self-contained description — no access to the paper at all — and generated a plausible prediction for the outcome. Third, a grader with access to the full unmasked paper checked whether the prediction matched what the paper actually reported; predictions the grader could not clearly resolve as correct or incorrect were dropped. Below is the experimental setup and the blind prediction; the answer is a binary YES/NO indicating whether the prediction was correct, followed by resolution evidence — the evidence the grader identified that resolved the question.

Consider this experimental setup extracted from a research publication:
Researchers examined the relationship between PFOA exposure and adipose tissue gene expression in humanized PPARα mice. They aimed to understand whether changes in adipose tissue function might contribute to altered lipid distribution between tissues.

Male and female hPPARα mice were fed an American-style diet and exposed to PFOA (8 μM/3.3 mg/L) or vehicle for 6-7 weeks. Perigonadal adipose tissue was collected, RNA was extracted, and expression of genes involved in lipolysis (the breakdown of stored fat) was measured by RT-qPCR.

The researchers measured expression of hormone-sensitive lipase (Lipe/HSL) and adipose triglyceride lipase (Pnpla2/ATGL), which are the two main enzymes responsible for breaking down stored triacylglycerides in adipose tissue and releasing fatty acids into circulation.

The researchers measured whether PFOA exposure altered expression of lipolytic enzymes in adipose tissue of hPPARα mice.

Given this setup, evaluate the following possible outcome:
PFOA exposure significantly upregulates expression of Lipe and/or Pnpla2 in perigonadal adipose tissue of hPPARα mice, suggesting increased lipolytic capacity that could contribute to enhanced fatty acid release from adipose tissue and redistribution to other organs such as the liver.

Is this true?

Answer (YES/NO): NO